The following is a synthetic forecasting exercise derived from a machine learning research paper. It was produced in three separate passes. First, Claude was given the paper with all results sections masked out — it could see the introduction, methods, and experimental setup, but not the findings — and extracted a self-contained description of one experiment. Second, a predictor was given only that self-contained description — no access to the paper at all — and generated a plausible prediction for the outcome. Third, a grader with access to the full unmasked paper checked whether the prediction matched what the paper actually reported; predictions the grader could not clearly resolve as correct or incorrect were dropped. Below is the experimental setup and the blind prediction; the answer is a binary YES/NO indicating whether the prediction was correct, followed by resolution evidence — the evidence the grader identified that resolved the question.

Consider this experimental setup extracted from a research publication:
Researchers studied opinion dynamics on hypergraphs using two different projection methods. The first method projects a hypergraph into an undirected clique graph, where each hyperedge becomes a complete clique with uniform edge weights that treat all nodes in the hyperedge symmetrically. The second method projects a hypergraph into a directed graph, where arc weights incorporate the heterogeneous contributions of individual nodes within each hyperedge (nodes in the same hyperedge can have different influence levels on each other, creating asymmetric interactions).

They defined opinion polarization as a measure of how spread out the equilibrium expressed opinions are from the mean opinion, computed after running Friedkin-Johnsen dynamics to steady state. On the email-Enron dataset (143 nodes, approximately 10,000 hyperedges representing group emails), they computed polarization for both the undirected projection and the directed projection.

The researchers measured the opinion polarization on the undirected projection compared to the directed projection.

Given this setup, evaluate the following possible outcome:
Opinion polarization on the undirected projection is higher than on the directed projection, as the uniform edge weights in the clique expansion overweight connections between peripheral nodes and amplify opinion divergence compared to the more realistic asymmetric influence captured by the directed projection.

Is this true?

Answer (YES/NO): NO